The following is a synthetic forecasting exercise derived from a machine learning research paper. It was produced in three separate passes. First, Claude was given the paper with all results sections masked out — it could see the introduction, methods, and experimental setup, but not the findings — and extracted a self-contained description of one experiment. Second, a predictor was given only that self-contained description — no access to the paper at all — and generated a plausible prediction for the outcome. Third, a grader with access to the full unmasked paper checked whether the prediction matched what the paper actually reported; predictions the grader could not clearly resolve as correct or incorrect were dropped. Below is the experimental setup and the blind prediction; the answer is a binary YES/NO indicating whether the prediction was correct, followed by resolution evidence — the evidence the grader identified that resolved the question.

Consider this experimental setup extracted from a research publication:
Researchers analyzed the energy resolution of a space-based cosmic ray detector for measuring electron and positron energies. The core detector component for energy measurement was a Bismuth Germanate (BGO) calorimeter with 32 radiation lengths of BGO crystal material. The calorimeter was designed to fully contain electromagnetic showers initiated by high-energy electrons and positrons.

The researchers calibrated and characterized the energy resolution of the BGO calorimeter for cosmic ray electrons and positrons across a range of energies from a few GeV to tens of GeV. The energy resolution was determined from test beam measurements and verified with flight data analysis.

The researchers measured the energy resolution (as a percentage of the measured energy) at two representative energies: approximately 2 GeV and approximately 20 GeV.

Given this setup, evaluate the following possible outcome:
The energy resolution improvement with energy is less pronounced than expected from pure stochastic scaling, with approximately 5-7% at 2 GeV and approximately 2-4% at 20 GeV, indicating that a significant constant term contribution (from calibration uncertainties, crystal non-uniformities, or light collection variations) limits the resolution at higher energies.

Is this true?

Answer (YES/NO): YES